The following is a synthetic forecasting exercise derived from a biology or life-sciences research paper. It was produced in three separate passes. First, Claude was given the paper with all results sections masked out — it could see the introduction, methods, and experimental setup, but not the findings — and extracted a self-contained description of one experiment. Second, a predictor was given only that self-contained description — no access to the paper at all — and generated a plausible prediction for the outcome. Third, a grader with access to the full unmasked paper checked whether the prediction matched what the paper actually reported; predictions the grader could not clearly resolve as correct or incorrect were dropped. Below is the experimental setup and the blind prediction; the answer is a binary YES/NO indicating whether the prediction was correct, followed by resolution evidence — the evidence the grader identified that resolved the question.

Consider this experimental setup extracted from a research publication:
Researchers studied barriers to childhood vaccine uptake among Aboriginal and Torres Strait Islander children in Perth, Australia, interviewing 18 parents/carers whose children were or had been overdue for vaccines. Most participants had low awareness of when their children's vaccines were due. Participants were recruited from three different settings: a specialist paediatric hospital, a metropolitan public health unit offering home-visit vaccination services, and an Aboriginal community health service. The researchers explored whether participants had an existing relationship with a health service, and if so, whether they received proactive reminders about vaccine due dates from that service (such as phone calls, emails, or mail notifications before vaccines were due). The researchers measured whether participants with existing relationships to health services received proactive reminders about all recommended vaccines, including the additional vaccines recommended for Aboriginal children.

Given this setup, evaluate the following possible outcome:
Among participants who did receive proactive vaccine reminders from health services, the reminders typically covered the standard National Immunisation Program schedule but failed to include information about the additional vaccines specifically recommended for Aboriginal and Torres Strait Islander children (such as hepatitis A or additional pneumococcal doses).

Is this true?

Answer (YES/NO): YES